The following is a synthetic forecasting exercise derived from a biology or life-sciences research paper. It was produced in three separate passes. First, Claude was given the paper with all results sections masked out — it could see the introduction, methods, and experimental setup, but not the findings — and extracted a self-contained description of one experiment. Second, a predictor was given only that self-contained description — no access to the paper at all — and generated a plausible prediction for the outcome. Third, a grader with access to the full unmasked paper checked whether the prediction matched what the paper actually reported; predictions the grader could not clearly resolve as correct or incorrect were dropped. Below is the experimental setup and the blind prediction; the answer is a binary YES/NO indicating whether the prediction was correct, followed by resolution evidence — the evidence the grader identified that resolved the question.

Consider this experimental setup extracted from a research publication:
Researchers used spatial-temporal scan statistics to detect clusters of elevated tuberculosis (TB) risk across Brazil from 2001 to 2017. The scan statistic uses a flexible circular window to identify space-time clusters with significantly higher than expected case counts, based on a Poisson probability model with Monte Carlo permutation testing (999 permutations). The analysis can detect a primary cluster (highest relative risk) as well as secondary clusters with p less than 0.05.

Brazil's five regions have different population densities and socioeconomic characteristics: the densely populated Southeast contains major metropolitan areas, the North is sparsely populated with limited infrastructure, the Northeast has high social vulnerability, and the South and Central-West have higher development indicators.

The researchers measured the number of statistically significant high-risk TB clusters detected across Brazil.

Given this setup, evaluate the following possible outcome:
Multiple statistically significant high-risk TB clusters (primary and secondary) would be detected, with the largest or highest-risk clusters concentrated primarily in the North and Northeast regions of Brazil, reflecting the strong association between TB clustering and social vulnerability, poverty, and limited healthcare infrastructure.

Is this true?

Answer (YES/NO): NO